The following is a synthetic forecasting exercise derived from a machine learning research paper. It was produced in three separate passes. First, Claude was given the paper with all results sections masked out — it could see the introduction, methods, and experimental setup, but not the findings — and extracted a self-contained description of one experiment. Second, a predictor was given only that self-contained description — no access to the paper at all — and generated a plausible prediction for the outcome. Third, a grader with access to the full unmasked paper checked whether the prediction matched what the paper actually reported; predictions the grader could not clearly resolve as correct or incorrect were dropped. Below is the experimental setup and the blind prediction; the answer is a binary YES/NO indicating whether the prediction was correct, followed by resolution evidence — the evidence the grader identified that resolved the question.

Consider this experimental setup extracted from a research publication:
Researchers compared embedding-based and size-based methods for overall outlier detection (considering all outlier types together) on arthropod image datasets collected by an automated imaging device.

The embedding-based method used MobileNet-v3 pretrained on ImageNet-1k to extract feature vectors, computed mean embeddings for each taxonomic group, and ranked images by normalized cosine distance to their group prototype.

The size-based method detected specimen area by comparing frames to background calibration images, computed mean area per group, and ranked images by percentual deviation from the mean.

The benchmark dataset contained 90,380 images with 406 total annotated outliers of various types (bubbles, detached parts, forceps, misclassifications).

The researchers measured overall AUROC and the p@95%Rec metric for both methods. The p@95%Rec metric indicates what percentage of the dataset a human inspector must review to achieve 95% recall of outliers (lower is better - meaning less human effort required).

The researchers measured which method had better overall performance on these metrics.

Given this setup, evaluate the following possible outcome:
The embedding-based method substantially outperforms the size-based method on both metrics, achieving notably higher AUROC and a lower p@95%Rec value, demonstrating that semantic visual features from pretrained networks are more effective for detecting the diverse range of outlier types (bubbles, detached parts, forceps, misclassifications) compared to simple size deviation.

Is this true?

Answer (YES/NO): NO